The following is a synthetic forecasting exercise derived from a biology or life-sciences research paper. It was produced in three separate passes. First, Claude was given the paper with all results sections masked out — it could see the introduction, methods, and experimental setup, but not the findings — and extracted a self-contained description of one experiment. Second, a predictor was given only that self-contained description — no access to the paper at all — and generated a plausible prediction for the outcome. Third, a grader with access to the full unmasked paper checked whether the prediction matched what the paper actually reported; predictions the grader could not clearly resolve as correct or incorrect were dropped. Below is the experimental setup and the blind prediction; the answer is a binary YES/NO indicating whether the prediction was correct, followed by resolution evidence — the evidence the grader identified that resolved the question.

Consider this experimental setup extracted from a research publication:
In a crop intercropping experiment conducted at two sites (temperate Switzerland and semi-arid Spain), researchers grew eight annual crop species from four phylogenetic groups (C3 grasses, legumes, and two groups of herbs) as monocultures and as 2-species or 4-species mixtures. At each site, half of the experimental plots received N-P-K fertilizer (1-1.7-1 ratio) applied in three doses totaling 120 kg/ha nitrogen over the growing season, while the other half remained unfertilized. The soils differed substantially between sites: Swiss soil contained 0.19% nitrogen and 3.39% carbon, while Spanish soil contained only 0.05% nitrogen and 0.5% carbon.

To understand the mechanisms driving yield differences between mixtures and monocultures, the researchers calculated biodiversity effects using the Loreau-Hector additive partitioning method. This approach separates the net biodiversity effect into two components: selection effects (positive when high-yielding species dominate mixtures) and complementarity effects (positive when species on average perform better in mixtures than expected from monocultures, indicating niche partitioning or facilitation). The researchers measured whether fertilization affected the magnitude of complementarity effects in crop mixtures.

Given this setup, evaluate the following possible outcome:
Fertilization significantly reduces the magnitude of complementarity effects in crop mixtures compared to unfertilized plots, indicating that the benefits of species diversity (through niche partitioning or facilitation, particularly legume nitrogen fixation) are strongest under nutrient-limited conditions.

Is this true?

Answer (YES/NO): NO